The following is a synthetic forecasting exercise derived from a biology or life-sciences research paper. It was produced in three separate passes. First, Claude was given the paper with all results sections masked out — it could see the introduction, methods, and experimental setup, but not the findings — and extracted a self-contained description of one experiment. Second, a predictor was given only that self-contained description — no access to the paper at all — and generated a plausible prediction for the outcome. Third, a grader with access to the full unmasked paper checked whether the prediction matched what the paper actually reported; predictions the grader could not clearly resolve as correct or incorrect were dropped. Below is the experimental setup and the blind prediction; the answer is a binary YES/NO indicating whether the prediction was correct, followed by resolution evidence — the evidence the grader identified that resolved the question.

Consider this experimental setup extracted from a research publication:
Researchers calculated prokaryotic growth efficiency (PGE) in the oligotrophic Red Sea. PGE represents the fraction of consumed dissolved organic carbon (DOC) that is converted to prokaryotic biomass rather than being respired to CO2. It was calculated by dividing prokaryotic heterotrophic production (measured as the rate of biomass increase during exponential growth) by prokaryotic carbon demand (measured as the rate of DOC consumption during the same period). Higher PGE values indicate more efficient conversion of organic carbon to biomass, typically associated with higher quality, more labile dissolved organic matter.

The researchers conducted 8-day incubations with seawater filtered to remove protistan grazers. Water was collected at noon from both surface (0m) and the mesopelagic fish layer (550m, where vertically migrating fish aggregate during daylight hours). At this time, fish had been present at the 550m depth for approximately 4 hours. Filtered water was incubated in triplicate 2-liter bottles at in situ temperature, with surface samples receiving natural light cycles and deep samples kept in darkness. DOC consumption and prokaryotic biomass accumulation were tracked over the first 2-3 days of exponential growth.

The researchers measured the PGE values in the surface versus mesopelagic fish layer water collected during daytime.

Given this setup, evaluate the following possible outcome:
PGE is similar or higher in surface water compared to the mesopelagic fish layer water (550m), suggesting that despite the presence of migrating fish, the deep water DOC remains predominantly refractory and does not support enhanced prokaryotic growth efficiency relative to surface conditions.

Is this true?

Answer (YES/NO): NO